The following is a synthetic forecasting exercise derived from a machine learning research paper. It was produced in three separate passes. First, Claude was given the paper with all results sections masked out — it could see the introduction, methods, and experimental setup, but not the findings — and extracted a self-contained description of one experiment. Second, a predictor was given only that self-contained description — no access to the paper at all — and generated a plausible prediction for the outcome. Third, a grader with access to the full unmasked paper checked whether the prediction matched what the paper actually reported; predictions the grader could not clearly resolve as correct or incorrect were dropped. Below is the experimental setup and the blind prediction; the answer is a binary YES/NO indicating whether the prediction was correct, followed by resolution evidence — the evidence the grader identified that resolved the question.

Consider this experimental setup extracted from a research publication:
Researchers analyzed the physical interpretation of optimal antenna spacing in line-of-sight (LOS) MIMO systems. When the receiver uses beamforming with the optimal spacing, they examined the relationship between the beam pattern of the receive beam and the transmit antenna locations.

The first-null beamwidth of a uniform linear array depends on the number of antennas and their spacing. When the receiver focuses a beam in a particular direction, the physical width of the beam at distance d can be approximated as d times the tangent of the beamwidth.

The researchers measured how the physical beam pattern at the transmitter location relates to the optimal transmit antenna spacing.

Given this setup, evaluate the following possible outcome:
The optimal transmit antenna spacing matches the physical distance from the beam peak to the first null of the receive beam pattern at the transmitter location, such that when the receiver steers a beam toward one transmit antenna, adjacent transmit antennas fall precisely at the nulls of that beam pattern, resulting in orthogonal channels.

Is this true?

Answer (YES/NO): YES